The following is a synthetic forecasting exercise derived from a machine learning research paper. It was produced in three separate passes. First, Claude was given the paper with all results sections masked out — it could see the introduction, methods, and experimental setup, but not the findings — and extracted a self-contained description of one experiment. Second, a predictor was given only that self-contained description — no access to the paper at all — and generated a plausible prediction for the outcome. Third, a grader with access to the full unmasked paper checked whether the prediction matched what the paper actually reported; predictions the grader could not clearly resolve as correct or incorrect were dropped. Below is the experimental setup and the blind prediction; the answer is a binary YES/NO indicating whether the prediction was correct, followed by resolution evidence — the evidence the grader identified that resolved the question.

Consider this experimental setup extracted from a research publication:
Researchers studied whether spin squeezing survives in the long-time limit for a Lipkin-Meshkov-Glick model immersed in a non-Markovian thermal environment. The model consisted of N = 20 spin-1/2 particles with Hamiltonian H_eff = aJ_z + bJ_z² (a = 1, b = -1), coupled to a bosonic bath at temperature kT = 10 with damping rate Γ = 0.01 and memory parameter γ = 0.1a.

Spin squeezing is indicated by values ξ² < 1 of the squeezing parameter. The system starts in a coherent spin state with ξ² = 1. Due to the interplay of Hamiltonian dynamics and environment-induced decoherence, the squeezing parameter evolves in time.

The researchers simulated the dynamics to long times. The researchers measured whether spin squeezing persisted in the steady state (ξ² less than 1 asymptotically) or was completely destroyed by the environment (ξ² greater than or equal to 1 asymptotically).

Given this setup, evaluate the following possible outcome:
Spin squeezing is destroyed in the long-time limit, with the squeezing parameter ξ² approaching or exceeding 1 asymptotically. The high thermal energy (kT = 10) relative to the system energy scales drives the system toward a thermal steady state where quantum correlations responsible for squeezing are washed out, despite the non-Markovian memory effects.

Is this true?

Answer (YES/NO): YES